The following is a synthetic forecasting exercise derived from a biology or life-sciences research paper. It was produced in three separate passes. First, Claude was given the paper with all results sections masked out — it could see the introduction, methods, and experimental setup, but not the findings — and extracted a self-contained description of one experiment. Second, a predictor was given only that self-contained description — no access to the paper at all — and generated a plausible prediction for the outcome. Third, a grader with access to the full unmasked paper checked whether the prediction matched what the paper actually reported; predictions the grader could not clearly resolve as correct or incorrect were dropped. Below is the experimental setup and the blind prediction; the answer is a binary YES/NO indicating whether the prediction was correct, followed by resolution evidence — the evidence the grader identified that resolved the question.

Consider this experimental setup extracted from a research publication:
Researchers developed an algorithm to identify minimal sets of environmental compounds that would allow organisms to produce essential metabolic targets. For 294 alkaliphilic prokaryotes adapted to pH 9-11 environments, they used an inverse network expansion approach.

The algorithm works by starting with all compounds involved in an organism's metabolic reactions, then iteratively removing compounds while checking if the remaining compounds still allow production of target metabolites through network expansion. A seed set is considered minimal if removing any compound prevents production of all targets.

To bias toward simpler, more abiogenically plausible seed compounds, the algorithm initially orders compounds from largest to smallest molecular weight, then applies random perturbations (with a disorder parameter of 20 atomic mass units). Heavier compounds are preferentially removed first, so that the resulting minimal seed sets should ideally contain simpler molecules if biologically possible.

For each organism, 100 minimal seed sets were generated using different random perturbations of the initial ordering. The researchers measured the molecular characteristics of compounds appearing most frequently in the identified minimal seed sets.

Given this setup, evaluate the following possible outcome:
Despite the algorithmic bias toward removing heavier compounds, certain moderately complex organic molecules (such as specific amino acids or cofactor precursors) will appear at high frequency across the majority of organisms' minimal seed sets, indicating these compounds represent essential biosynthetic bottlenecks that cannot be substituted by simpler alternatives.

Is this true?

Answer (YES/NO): YES